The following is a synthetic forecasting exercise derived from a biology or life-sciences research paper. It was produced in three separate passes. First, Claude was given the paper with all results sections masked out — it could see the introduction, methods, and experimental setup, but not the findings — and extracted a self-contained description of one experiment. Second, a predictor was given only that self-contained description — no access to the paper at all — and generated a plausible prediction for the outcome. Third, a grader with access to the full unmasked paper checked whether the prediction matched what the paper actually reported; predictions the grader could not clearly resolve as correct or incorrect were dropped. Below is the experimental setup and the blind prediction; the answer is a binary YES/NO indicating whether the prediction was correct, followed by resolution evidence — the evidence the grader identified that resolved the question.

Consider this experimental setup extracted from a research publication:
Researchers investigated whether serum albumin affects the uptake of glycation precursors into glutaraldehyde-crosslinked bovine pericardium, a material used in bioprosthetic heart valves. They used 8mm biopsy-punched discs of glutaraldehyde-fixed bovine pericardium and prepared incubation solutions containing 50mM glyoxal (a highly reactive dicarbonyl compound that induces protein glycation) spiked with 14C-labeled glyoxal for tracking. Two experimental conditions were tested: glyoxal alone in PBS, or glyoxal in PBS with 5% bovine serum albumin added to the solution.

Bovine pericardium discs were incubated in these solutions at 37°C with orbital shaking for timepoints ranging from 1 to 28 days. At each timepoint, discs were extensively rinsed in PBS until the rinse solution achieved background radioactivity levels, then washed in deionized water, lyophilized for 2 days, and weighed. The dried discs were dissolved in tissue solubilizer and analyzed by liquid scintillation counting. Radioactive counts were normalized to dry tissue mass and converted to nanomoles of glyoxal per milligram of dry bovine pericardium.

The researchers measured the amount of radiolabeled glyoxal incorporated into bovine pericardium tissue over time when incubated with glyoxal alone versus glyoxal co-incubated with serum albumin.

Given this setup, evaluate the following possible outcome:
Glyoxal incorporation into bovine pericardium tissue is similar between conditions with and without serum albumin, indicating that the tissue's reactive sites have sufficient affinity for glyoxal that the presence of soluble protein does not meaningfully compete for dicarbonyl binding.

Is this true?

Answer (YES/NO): NO